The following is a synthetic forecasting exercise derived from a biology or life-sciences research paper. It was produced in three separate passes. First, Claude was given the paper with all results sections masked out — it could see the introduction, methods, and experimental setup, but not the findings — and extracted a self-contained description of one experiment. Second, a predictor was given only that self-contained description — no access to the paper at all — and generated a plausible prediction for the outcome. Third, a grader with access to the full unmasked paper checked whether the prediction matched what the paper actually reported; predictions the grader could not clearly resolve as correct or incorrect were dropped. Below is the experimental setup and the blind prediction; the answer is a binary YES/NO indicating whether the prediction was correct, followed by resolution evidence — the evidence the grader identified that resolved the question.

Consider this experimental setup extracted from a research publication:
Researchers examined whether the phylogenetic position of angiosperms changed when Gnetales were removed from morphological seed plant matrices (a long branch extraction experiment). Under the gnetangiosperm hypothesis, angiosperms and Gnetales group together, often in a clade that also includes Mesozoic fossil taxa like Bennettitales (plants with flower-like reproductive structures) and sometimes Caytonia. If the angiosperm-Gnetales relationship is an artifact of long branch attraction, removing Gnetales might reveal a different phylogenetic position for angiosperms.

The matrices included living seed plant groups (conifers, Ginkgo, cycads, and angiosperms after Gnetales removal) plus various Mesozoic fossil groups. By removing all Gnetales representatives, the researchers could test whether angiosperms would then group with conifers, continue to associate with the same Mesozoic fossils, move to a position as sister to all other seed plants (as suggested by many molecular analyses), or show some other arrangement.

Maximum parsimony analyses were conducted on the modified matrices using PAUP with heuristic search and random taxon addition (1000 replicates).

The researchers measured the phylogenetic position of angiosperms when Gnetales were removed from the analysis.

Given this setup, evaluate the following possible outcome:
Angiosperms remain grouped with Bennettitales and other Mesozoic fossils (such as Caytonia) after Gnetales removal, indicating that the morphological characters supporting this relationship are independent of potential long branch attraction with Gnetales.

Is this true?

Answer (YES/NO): YES